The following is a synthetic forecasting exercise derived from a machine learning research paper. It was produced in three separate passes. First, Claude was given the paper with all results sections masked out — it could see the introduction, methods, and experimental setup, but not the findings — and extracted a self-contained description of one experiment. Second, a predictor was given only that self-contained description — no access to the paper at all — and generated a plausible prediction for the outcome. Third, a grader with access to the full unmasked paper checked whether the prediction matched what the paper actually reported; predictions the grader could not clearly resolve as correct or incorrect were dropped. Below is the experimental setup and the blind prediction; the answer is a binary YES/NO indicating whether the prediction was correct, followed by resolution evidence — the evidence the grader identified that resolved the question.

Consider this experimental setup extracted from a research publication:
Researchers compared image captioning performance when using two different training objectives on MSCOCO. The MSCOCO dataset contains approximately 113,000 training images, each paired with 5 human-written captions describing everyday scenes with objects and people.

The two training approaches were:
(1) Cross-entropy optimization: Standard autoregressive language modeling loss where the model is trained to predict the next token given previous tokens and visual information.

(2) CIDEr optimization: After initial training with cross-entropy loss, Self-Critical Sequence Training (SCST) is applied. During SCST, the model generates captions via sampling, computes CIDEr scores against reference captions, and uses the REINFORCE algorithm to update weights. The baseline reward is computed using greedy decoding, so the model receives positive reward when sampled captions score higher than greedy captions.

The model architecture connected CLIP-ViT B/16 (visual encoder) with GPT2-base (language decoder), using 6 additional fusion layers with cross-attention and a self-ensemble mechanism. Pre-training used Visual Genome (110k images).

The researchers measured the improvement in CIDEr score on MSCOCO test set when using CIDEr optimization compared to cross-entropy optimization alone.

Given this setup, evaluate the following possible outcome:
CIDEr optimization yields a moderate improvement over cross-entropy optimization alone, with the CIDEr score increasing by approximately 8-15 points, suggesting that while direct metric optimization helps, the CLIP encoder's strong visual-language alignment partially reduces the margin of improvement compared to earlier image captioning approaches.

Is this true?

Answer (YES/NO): YES